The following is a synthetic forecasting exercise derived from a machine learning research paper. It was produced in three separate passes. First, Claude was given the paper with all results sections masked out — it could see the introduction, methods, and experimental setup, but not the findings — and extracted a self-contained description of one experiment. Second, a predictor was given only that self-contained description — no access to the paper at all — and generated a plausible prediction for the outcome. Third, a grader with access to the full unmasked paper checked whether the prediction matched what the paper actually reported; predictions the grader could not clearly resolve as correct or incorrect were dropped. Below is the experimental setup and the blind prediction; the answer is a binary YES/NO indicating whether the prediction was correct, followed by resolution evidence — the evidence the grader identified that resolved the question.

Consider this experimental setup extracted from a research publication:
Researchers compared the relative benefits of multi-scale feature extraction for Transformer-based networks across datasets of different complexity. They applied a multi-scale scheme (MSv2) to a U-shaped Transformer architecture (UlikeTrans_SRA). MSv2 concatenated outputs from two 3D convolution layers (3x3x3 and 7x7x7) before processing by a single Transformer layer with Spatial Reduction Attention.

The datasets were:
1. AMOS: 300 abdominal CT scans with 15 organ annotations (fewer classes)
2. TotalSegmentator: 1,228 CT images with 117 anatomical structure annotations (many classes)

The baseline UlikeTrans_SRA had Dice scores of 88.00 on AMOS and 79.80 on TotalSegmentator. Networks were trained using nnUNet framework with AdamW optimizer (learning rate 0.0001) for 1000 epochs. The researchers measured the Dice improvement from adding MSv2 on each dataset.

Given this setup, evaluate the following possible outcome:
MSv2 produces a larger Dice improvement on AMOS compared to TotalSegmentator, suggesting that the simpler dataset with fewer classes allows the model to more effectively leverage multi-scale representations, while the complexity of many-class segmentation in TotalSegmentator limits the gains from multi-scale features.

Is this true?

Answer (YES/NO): NO